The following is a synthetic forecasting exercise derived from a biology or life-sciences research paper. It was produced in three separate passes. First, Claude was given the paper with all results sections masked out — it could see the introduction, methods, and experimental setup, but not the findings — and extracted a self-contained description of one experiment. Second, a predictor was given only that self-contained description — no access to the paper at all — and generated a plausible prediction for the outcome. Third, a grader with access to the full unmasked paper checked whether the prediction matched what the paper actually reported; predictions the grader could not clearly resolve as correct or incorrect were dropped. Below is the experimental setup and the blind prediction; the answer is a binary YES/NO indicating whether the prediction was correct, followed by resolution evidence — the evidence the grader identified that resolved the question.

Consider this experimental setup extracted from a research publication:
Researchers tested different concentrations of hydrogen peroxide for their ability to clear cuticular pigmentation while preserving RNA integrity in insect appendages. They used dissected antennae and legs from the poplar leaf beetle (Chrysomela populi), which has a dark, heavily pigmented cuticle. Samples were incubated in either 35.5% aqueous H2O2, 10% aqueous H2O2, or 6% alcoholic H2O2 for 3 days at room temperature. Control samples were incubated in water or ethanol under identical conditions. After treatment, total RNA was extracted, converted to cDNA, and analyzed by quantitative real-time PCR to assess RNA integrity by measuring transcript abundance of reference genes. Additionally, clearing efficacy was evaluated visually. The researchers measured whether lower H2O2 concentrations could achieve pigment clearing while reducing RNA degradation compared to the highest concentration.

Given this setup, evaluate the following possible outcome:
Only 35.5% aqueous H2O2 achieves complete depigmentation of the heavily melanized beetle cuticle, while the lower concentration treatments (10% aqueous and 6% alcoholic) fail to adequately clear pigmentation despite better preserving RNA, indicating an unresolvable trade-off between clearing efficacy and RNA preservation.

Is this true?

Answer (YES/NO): NO